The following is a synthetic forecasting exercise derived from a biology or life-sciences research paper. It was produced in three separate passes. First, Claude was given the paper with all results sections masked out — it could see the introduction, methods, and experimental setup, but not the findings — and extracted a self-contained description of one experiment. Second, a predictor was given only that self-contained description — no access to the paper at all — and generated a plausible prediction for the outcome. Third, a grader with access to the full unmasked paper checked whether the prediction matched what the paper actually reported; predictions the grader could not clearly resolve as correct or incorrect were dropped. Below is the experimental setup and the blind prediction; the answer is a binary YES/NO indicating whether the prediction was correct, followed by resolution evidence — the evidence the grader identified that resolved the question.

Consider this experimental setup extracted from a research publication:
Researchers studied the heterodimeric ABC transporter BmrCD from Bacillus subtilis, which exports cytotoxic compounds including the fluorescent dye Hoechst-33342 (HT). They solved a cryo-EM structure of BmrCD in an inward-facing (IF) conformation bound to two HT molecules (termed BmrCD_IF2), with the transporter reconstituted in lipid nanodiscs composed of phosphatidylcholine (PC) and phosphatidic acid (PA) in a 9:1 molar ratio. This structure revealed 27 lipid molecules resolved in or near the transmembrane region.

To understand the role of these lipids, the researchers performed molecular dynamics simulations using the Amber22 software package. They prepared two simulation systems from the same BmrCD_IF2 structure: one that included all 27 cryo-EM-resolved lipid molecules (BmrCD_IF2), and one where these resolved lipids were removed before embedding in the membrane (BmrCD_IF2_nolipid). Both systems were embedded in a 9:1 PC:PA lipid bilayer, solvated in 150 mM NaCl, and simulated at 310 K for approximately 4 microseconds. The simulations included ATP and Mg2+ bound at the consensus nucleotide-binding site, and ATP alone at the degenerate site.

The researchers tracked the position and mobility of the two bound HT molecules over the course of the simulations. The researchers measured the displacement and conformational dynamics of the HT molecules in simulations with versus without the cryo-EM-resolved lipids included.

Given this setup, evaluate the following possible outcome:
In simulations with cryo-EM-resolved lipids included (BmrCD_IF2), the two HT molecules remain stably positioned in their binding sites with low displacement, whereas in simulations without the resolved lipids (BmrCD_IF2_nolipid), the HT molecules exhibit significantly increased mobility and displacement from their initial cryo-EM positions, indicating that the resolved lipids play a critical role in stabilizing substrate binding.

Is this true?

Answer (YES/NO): NO